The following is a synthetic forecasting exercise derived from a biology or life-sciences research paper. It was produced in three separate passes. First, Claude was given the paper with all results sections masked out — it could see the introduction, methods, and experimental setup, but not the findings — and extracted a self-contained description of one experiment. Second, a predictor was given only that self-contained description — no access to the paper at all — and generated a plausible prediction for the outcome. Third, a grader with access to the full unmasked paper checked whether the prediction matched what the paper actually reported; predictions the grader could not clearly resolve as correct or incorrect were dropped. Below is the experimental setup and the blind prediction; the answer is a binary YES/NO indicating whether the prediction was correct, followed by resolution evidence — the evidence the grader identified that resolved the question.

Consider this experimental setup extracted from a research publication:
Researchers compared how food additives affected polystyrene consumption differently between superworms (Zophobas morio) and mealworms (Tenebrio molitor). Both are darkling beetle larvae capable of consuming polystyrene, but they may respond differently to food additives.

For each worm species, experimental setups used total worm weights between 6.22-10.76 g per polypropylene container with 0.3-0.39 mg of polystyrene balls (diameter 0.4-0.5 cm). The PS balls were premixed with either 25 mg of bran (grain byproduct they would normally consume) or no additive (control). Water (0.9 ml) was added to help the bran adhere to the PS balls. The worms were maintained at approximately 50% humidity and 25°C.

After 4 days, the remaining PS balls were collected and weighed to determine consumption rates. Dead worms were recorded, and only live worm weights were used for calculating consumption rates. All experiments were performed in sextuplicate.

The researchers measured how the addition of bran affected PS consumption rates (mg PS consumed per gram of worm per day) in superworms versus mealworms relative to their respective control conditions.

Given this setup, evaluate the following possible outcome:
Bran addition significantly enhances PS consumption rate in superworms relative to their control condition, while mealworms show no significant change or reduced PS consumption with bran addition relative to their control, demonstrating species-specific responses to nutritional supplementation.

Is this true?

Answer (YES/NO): NO